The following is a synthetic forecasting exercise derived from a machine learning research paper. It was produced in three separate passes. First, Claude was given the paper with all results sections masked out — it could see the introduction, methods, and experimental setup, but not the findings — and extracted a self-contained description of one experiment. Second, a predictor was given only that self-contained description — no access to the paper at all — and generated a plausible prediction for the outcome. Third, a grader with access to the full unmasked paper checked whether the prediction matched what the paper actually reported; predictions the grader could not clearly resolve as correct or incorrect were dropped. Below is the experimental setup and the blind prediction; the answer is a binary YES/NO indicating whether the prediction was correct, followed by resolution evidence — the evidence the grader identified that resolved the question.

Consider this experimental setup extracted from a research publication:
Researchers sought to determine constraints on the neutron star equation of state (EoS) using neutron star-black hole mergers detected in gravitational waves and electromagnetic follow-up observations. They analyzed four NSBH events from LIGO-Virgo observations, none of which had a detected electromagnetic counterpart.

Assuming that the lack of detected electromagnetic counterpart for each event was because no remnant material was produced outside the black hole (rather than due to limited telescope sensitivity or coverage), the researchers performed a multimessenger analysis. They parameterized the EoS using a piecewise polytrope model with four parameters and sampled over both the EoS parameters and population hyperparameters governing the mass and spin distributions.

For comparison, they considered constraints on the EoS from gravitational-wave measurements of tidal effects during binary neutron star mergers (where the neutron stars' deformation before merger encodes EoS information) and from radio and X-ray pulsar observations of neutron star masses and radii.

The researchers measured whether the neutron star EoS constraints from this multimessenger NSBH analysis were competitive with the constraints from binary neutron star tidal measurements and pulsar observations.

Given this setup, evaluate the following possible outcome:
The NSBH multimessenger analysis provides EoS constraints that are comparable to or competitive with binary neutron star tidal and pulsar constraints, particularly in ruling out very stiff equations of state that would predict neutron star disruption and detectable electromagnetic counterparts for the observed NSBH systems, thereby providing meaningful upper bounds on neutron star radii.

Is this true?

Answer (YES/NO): NO